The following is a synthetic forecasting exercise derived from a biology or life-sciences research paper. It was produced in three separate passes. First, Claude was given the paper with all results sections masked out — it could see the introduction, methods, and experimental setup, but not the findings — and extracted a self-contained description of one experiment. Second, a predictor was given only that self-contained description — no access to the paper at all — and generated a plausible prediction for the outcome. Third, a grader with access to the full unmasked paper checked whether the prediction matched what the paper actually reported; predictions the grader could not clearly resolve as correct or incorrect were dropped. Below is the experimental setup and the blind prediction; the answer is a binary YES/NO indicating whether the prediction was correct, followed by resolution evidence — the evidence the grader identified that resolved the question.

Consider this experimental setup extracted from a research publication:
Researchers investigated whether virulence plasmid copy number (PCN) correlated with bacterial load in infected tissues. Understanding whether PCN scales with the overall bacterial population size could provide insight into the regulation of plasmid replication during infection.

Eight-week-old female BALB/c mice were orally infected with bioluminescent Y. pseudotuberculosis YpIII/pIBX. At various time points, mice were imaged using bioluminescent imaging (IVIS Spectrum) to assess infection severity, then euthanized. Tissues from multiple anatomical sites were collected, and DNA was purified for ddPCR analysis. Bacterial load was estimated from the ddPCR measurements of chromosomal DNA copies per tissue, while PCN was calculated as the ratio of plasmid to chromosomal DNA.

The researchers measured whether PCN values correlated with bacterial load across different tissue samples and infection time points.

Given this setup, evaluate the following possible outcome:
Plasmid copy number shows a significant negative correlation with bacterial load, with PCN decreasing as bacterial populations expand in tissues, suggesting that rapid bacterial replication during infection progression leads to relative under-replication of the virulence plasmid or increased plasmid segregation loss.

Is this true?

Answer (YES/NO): NO